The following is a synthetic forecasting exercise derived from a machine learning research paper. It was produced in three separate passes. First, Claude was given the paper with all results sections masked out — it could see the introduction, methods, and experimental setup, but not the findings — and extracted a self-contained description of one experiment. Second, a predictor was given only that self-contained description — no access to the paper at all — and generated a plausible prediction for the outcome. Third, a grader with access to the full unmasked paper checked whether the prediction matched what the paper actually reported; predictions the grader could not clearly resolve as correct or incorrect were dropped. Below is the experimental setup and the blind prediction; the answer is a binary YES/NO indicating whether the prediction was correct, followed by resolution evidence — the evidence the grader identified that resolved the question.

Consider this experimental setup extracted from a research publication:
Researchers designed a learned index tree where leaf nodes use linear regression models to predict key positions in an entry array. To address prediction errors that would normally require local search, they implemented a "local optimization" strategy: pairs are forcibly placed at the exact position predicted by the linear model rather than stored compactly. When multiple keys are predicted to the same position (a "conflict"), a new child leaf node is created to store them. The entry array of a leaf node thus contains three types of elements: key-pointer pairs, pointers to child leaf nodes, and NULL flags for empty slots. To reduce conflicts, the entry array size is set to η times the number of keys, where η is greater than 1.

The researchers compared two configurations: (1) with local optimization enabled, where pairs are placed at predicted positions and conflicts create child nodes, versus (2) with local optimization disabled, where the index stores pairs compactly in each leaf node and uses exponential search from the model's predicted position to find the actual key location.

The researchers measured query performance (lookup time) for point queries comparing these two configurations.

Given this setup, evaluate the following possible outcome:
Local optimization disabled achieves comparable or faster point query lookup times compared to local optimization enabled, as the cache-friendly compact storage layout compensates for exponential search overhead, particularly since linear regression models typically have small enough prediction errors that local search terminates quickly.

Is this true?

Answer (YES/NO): NO